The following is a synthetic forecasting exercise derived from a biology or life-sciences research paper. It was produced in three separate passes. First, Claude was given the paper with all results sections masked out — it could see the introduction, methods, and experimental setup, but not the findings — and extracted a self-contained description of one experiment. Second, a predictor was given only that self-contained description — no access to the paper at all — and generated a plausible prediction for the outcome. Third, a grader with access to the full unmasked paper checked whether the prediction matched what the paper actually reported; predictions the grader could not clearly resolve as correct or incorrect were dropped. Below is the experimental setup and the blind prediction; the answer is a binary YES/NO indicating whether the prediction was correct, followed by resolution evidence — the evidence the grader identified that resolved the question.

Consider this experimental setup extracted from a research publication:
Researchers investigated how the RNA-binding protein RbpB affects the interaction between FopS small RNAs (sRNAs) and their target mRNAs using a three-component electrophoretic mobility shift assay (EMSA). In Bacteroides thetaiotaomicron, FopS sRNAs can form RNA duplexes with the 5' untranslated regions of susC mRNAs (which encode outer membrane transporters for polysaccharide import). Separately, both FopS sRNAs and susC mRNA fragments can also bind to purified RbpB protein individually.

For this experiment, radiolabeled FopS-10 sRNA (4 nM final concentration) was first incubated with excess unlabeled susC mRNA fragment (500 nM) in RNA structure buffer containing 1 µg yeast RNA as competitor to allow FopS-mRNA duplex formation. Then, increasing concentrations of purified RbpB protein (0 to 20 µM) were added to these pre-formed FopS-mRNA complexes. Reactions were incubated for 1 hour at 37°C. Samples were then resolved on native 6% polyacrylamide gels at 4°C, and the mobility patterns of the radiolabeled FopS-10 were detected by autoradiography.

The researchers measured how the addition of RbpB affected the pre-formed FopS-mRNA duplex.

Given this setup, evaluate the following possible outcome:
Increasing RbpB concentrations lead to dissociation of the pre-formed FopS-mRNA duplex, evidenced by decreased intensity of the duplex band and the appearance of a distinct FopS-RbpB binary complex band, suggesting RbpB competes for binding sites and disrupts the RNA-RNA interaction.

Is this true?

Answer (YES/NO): YES